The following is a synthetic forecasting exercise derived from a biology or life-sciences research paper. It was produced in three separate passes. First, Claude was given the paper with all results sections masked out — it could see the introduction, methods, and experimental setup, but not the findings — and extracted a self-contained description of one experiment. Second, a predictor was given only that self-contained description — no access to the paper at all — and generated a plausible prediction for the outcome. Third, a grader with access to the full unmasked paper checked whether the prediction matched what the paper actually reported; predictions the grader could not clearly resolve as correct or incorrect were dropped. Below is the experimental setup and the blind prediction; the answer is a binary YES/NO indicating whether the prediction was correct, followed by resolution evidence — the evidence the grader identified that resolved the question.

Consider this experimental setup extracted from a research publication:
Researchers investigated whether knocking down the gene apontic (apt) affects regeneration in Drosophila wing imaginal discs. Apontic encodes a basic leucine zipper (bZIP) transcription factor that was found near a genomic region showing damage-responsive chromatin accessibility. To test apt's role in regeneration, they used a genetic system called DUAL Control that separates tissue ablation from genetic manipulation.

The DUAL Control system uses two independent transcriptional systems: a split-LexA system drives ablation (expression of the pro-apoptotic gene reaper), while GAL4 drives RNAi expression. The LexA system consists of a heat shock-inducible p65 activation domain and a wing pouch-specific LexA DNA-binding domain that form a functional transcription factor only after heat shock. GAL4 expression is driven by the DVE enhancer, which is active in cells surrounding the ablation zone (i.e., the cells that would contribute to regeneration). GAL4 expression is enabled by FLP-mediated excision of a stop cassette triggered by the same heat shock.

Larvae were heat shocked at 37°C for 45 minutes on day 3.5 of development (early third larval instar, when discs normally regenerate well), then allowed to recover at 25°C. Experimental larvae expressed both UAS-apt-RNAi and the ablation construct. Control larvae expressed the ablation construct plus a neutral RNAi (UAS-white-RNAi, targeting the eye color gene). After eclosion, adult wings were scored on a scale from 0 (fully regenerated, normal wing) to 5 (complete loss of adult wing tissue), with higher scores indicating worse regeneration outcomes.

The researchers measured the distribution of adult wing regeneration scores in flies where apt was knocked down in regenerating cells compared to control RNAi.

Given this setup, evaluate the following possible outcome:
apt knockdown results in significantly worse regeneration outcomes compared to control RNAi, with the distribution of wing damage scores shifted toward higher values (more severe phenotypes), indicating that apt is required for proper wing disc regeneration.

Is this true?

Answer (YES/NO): NO